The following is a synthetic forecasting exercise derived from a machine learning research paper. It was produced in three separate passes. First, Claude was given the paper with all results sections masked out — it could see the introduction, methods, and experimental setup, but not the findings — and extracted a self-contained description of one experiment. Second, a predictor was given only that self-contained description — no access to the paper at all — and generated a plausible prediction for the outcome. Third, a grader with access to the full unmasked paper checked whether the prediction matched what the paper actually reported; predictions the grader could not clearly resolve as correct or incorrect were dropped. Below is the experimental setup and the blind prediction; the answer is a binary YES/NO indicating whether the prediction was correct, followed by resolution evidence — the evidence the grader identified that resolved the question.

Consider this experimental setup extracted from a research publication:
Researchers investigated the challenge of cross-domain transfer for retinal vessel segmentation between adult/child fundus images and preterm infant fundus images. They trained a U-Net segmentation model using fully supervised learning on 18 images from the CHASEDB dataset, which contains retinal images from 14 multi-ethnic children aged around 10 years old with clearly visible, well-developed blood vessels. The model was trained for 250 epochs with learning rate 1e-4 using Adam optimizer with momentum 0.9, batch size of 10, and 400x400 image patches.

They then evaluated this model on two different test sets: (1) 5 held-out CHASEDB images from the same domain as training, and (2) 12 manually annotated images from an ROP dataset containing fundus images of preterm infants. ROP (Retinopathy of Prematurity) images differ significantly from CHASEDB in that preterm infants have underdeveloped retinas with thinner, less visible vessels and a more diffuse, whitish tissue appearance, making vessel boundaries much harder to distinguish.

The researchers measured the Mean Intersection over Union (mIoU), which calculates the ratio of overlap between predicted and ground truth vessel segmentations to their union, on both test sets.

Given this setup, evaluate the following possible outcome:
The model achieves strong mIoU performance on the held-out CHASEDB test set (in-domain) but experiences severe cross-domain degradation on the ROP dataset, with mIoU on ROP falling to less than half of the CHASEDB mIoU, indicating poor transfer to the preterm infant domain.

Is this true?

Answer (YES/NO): YES